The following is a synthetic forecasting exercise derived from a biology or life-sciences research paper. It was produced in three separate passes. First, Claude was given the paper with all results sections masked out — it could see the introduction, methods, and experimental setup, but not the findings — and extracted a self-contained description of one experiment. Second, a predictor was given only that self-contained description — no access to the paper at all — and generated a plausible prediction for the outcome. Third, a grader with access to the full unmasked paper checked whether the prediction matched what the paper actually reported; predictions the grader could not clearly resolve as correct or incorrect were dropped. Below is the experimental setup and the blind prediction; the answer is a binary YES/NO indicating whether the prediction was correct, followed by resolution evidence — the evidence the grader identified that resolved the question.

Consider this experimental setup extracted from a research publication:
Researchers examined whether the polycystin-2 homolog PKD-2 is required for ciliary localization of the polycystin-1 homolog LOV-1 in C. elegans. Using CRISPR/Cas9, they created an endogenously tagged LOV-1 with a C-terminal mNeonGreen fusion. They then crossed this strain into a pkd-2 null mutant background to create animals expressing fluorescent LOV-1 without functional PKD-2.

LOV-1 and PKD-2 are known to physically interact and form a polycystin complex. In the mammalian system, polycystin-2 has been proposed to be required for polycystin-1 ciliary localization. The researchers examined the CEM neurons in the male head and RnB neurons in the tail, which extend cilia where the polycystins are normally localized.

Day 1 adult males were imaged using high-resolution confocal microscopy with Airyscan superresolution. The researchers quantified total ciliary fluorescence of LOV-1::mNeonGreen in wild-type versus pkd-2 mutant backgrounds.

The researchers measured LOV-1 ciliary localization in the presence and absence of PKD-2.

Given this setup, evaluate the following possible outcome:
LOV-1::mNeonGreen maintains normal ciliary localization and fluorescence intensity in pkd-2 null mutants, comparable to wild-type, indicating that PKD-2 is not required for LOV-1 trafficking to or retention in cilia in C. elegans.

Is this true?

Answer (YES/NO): NO